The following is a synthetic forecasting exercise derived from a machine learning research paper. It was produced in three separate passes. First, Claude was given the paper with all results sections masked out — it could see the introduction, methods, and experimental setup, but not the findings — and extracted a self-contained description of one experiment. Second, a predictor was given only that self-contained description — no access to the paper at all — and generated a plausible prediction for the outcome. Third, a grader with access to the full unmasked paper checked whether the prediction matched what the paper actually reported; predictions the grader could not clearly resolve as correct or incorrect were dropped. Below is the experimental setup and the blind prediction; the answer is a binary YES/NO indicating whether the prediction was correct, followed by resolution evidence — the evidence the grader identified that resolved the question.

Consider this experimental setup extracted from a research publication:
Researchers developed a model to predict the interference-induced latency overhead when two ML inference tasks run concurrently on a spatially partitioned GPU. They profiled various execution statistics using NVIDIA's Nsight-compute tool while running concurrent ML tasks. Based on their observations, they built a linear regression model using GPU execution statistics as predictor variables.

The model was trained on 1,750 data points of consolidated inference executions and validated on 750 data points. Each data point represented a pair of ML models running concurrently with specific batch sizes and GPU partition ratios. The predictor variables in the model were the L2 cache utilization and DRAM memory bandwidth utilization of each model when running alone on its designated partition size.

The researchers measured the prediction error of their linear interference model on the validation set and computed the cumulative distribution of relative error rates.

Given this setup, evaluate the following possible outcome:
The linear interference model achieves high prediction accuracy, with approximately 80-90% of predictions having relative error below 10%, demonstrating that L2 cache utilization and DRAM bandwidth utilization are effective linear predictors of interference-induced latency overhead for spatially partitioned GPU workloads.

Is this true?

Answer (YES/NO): YES